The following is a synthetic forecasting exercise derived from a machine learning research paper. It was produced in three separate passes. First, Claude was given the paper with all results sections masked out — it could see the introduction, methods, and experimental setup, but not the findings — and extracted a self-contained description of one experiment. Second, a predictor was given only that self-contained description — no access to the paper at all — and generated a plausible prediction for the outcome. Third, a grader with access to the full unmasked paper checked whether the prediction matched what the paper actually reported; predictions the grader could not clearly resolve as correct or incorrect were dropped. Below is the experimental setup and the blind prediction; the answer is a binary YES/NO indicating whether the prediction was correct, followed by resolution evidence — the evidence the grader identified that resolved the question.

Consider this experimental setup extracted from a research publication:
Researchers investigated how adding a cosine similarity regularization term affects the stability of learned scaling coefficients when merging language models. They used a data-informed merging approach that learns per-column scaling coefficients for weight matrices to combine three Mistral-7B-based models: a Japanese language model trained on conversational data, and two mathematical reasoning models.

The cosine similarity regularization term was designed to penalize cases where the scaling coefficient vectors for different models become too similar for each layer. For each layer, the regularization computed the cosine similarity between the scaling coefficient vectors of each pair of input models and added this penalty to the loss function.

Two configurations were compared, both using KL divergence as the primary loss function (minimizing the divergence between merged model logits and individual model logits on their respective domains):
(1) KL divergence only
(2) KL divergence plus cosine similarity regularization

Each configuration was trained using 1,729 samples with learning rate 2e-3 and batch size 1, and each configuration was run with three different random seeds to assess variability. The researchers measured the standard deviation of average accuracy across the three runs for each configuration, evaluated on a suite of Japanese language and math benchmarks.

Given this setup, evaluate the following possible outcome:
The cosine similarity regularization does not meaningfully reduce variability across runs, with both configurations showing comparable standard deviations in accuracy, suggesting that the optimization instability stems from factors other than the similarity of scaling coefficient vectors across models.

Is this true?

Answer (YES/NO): NO